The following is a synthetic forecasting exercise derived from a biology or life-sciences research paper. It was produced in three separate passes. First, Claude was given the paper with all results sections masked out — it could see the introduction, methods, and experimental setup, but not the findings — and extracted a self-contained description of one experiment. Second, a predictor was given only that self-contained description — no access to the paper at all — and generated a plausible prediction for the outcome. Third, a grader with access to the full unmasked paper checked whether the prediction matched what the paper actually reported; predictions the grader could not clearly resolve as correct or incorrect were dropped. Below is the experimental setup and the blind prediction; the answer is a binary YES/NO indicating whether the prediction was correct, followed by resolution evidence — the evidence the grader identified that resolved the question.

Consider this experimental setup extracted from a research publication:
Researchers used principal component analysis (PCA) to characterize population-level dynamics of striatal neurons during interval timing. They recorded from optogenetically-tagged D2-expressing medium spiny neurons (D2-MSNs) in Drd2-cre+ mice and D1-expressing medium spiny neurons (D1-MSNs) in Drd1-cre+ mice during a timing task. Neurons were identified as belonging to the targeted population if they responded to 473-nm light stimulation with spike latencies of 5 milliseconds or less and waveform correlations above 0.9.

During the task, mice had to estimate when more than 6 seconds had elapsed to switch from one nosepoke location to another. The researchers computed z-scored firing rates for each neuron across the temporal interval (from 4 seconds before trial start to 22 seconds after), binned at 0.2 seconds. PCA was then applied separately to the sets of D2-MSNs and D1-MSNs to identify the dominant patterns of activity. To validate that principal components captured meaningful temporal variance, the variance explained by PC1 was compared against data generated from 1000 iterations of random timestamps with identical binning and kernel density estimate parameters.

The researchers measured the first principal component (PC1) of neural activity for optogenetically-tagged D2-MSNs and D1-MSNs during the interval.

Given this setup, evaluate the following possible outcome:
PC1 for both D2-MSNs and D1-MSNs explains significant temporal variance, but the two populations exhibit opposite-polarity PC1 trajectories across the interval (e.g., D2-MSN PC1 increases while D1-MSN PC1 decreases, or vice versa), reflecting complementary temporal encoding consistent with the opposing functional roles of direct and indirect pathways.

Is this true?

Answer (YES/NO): YES